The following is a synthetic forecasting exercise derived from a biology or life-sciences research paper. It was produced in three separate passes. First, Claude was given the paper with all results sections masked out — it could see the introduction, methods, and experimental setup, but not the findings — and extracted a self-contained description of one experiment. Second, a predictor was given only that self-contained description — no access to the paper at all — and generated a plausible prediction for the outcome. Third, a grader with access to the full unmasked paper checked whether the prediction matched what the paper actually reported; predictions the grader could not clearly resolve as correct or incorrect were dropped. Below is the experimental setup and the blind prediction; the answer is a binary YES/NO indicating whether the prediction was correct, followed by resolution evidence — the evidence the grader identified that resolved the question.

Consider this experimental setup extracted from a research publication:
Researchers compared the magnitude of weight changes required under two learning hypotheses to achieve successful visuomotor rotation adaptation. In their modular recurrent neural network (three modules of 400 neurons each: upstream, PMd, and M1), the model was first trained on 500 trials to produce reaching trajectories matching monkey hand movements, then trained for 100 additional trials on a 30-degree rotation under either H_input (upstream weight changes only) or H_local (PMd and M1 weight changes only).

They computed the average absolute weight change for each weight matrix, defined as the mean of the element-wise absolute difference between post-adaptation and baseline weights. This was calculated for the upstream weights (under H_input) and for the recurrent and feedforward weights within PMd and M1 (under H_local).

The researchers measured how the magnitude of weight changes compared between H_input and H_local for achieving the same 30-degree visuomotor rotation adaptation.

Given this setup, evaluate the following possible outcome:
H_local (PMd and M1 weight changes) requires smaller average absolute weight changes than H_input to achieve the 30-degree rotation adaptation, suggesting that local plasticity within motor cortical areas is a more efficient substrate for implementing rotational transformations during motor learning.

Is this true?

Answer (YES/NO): NO